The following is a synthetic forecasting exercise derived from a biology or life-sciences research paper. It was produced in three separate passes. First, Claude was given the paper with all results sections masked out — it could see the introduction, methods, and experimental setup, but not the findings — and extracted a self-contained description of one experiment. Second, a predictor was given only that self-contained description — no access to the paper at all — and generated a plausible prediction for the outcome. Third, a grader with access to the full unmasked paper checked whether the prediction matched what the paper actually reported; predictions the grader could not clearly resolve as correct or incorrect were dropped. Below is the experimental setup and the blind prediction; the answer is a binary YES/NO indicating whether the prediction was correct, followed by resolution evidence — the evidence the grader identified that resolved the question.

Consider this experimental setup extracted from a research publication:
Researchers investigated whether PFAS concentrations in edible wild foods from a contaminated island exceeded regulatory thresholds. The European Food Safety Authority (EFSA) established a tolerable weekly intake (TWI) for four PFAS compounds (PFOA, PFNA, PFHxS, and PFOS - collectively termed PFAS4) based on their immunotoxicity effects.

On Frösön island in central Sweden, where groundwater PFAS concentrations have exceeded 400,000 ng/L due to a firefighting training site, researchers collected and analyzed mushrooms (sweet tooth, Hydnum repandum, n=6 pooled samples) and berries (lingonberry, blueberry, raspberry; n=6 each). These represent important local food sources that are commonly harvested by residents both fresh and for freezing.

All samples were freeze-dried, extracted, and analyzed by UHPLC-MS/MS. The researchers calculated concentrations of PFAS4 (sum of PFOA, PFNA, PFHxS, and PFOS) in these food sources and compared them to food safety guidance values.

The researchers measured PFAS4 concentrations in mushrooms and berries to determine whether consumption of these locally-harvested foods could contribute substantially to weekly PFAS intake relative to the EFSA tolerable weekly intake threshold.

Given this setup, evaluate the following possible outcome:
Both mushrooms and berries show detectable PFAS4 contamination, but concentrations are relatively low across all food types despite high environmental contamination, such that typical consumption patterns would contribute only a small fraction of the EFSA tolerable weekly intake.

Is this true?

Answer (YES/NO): NO